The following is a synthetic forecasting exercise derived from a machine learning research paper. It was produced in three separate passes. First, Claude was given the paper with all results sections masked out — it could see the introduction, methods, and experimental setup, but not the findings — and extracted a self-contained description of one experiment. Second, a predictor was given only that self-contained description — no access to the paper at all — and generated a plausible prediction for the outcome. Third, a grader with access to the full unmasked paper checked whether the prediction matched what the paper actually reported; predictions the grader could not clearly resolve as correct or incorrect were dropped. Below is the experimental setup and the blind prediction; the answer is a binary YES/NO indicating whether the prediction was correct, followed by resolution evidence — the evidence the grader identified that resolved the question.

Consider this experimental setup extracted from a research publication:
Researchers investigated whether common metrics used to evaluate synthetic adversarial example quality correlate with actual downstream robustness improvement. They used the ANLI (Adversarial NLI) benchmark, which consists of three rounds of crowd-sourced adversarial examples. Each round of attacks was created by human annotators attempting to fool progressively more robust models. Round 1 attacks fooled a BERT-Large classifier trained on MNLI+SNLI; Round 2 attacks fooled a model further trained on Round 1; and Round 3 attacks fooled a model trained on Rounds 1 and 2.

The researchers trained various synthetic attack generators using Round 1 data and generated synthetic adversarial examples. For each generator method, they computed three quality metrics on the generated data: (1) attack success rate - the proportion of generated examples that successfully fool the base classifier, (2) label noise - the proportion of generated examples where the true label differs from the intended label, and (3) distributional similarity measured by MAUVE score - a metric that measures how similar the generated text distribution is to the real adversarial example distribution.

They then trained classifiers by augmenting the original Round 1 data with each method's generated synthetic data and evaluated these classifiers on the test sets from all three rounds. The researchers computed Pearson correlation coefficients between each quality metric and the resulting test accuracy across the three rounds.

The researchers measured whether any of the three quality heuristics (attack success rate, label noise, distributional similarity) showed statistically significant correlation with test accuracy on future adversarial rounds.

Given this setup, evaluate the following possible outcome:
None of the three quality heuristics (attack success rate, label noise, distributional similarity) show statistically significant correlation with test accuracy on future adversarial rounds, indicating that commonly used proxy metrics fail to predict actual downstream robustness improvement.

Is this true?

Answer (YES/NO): YES